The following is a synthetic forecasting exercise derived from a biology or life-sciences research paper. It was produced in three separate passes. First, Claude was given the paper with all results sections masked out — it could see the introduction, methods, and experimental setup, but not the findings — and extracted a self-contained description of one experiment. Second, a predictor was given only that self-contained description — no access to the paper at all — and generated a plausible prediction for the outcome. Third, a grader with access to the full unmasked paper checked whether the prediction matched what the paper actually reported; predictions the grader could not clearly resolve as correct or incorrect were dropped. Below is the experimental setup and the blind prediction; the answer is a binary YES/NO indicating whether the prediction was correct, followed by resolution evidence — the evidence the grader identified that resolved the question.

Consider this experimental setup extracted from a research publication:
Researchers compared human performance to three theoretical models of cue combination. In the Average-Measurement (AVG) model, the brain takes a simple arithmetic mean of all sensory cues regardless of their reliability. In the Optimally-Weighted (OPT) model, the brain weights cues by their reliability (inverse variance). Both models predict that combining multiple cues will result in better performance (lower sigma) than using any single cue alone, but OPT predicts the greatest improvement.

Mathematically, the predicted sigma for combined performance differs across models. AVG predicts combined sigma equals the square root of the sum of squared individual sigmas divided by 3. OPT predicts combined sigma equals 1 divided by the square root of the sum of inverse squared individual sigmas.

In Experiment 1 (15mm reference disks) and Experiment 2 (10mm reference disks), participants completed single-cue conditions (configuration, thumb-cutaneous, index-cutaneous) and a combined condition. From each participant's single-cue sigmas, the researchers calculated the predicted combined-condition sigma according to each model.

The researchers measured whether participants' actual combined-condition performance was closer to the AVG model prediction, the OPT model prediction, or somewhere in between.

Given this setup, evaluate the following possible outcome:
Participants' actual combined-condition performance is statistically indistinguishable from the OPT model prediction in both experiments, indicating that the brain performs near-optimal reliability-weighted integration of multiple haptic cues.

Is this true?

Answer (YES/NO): YES